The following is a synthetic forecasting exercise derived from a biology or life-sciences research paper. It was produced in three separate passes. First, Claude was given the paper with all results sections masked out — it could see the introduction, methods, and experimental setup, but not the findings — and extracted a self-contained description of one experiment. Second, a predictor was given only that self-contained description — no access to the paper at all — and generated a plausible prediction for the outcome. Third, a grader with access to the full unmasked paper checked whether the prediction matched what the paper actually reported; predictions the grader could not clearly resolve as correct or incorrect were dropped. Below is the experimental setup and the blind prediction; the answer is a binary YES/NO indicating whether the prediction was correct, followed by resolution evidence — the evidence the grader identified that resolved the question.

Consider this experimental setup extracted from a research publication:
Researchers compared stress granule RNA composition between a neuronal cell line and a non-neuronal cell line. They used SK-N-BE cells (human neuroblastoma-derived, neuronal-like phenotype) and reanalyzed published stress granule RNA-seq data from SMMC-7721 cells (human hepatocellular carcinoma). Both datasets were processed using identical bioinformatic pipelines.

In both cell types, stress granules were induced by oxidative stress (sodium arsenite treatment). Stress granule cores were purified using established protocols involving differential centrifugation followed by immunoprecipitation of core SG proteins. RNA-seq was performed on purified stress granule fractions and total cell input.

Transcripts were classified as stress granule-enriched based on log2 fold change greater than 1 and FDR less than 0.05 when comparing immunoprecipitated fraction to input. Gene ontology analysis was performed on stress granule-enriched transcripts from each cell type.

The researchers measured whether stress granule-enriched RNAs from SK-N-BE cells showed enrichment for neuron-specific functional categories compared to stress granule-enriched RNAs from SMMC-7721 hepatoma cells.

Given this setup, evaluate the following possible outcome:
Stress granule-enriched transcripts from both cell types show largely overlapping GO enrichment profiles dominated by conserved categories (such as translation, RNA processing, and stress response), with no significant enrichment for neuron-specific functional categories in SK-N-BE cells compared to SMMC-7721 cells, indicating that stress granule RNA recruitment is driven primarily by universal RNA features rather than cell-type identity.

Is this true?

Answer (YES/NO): NO